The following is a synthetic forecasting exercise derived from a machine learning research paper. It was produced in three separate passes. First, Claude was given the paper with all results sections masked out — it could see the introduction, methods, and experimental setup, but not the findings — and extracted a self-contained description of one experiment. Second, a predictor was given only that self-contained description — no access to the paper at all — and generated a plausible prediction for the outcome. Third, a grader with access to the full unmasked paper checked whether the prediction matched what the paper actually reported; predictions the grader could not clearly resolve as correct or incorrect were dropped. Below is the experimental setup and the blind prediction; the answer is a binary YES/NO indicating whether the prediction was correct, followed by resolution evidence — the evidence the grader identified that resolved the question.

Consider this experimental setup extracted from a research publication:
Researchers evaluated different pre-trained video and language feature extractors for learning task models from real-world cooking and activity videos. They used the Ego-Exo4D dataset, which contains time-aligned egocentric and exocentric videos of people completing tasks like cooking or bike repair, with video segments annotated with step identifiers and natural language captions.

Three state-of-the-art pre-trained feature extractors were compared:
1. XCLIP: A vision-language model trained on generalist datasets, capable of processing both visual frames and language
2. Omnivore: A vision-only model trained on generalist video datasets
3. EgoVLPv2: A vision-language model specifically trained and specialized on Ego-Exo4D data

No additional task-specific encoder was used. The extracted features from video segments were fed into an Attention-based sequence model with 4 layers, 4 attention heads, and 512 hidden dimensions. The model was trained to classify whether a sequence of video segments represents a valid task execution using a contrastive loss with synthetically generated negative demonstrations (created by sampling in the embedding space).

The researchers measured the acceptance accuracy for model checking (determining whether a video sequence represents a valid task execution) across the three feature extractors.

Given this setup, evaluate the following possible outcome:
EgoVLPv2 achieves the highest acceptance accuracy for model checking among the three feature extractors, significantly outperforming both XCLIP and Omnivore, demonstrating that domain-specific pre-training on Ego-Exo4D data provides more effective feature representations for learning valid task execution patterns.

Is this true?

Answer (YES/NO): NO